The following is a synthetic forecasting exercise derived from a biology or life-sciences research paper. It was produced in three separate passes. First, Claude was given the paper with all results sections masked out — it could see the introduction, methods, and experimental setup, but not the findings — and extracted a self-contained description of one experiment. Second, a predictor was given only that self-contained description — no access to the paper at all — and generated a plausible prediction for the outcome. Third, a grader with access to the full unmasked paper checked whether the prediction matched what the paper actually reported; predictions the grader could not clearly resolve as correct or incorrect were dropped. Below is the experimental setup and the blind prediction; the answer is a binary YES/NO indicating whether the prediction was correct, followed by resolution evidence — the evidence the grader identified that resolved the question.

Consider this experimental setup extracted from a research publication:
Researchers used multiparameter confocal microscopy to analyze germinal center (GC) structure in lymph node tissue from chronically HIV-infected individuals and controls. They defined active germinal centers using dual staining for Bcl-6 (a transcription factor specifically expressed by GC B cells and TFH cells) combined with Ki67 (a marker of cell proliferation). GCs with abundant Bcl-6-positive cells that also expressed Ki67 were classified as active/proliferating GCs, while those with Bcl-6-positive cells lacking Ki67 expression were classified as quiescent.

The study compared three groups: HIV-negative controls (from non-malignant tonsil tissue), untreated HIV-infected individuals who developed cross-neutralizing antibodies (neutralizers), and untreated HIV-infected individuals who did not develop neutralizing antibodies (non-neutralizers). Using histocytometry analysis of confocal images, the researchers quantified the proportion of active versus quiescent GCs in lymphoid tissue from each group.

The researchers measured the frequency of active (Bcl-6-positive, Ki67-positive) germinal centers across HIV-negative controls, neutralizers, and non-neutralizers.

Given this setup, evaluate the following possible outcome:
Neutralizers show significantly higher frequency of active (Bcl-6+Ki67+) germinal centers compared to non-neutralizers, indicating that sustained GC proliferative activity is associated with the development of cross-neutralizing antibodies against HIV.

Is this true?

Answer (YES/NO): YES